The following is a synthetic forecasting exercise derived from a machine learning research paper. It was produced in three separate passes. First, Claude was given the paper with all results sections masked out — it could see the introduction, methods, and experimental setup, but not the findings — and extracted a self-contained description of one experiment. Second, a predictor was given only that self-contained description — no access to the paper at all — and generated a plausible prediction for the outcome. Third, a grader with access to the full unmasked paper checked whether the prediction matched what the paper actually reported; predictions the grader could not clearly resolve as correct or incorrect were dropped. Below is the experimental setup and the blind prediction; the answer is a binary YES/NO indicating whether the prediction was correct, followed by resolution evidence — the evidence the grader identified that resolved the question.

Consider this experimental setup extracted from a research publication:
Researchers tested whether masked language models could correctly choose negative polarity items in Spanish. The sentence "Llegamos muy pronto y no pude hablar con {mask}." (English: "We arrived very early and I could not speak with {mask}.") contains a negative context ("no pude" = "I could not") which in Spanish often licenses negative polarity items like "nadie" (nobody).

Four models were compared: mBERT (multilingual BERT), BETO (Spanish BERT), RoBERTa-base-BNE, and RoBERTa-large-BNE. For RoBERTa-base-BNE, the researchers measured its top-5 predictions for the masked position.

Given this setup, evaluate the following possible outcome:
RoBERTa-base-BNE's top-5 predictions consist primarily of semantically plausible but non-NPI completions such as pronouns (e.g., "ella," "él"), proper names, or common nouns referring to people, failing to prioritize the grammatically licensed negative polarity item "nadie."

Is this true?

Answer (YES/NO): NO